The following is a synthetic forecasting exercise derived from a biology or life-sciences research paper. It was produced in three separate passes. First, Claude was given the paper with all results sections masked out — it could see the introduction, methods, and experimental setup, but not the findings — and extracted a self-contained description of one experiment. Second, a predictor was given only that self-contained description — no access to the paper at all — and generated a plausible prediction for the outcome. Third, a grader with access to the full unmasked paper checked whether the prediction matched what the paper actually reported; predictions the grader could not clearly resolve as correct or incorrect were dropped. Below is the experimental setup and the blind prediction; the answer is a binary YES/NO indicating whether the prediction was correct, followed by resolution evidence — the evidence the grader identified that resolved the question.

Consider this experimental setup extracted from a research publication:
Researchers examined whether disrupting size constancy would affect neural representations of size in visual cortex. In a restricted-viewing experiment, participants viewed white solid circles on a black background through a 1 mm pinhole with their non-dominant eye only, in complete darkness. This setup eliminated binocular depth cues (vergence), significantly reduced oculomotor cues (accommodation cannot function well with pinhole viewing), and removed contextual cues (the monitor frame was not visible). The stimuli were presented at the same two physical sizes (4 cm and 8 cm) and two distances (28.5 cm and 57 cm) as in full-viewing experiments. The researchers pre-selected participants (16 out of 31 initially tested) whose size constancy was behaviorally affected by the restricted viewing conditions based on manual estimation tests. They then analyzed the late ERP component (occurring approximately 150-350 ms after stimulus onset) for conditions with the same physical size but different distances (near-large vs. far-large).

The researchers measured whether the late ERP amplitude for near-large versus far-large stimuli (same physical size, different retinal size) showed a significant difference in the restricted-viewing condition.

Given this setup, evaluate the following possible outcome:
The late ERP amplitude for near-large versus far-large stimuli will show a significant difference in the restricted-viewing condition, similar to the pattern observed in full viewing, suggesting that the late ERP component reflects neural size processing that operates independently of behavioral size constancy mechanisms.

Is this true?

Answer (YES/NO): NO